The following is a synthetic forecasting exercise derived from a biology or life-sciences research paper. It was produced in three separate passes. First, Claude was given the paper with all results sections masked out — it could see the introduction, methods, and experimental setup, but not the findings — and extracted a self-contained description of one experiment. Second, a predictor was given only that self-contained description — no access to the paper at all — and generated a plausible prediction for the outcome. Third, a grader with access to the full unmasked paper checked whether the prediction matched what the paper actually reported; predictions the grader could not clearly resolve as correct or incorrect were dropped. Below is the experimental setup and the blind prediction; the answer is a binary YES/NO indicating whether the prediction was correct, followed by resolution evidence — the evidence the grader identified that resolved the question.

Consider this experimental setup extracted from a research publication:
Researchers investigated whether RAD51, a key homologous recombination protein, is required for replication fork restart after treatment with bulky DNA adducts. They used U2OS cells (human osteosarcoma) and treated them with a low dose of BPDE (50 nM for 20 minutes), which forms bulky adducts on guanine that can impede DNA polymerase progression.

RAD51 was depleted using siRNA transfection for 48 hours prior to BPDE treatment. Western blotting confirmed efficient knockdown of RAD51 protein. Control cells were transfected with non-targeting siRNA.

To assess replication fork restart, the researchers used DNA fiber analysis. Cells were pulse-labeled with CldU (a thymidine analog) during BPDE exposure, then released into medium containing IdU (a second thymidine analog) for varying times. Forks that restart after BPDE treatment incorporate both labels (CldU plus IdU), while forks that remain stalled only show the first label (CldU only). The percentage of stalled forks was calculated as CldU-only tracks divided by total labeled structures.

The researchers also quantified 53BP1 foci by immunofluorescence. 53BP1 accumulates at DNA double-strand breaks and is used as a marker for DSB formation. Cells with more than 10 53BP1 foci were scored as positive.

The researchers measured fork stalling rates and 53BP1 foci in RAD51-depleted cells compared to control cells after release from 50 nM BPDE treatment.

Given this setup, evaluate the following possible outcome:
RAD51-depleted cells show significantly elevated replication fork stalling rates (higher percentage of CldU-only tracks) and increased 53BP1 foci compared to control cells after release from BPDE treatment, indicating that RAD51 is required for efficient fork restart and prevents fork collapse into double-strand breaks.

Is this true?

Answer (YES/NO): NO